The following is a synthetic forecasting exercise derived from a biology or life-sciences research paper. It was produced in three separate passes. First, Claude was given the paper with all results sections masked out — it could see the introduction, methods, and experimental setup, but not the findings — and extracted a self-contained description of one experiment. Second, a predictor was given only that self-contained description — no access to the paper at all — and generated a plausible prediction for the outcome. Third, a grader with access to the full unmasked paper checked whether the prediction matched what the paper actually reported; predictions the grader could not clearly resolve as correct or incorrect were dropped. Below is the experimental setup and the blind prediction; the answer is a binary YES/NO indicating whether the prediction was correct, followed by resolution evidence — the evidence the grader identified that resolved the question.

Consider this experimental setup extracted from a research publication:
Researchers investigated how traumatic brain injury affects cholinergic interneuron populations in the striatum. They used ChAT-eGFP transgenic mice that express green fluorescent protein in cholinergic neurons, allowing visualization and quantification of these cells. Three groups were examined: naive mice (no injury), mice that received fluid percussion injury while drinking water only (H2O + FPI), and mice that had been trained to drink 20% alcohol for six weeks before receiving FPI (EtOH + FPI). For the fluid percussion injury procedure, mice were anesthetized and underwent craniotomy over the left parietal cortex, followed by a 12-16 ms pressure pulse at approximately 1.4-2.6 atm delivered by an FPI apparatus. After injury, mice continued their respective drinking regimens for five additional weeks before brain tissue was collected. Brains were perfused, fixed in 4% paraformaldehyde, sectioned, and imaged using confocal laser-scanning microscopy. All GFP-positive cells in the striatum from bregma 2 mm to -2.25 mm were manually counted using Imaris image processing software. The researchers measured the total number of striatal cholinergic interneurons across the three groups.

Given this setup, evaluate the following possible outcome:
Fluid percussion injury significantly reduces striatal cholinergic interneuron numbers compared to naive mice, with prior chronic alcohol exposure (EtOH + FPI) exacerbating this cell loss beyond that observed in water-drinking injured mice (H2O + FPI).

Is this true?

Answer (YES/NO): NO